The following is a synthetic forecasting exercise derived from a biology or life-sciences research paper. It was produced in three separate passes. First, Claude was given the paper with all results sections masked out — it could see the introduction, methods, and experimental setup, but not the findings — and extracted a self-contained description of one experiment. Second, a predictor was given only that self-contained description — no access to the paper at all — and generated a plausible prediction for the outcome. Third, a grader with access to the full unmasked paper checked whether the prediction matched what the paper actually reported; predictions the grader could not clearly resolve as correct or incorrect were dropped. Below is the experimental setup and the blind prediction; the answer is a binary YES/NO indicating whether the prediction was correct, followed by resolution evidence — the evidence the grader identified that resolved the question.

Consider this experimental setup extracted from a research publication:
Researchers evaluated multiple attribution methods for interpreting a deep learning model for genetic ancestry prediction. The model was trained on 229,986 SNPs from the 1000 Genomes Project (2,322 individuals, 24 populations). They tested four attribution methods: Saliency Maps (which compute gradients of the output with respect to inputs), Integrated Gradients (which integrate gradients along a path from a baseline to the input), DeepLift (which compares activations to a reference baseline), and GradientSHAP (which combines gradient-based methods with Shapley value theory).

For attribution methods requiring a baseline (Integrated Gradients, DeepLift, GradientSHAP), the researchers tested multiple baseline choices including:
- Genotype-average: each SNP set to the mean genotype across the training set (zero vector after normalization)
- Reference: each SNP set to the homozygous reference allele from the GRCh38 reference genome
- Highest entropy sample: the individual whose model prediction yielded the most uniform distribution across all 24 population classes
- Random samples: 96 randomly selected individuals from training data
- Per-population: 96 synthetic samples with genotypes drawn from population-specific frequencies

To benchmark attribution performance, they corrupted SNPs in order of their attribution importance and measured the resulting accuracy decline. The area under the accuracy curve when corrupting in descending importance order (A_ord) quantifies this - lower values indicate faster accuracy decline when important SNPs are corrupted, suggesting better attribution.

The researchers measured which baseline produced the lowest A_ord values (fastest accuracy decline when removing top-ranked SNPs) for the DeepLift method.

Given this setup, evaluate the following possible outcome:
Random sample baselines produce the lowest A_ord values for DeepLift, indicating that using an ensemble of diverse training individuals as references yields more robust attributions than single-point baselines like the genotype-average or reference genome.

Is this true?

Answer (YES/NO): NO